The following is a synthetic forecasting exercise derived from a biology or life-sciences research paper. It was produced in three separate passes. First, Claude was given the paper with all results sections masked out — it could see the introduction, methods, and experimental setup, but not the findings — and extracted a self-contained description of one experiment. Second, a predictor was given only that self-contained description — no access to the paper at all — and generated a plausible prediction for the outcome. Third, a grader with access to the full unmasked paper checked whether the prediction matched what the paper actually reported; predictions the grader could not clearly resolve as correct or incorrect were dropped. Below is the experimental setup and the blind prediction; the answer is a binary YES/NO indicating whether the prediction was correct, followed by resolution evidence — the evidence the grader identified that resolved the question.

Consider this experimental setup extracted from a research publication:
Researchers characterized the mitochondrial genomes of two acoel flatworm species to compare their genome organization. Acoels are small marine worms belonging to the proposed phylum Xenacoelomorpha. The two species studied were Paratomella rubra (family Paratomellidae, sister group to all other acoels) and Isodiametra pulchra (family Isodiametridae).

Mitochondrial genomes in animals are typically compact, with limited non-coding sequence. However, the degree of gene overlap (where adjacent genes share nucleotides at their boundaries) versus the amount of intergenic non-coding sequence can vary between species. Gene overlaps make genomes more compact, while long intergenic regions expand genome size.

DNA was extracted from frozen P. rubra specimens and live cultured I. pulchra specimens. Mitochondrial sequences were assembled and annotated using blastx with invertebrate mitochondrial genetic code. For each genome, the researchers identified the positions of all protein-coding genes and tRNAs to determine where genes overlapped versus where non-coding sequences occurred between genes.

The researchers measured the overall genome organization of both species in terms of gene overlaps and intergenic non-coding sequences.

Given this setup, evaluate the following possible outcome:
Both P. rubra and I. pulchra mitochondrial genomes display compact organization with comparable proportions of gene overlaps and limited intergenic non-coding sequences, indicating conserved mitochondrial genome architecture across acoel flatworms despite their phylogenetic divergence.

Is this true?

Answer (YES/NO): NO